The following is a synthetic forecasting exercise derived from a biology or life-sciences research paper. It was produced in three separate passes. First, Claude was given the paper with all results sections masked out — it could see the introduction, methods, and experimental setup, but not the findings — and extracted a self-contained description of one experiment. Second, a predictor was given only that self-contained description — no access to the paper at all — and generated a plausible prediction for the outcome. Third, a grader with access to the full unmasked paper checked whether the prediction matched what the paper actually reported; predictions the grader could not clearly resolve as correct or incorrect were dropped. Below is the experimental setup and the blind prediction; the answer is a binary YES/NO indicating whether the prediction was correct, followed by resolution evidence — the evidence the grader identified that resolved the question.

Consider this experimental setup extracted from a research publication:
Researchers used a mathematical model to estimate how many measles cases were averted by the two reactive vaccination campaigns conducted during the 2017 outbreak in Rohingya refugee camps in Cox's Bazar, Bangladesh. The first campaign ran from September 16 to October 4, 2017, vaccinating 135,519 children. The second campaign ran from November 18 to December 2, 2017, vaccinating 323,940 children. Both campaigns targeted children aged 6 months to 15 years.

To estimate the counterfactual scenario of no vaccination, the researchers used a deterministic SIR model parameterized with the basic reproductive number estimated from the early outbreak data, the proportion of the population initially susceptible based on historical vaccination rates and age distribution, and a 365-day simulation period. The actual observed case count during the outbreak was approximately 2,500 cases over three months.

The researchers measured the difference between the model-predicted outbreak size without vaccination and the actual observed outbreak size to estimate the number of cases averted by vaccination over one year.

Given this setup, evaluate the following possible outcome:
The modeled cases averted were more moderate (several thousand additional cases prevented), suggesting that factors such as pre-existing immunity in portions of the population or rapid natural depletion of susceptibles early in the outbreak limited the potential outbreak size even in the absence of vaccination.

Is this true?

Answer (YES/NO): NO